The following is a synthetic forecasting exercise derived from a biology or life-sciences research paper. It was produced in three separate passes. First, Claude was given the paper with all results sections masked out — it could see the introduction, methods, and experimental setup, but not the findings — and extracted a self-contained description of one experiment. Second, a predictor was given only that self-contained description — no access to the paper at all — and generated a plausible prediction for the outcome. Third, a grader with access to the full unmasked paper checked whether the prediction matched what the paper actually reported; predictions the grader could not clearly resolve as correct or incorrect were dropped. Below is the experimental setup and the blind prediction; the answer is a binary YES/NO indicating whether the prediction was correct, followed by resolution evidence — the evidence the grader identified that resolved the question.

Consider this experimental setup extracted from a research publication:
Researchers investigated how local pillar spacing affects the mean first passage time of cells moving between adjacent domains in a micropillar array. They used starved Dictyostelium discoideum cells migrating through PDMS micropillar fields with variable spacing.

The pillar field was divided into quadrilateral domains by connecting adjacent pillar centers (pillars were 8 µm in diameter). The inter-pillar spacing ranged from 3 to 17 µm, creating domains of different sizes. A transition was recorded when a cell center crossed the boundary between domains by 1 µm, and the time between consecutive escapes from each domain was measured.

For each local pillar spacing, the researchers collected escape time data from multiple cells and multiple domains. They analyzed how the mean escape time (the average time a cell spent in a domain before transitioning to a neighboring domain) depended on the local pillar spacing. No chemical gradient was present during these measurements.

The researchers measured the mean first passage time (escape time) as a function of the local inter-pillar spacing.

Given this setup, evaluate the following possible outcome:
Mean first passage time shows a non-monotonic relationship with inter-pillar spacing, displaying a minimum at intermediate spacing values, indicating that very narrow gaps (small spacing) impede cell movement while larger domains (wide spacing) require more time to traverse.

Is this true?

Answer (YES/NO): NO